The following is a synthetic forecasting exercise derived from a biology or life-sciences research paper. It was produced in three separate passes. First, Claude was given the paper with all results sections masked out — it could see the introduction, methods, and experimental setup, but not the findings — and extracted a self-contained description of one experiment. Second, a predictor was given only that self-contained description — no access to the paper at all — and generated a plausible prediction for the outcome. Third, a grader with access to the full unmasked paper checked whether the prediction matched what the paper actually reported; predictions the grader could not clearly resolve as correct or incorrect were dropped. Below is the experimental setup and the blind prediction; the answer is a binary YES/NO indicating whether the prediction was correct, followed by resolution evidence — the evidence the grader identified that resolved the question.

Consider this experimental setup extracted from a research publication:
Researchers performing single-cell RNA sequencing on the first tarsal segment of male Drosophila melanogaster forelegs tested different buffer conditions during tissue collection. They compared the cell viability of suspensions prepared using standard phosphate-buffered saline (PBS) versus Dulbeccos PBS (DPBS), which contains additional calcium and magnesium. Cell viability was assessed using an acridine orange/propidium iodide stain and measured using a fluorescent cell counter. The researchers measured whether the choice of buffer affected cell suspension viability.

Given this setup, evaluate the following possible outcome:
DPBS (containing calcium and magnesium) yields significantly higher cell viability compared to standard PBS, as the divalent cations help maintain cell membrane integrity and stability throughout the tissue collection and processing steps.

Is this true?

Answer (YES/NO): YES